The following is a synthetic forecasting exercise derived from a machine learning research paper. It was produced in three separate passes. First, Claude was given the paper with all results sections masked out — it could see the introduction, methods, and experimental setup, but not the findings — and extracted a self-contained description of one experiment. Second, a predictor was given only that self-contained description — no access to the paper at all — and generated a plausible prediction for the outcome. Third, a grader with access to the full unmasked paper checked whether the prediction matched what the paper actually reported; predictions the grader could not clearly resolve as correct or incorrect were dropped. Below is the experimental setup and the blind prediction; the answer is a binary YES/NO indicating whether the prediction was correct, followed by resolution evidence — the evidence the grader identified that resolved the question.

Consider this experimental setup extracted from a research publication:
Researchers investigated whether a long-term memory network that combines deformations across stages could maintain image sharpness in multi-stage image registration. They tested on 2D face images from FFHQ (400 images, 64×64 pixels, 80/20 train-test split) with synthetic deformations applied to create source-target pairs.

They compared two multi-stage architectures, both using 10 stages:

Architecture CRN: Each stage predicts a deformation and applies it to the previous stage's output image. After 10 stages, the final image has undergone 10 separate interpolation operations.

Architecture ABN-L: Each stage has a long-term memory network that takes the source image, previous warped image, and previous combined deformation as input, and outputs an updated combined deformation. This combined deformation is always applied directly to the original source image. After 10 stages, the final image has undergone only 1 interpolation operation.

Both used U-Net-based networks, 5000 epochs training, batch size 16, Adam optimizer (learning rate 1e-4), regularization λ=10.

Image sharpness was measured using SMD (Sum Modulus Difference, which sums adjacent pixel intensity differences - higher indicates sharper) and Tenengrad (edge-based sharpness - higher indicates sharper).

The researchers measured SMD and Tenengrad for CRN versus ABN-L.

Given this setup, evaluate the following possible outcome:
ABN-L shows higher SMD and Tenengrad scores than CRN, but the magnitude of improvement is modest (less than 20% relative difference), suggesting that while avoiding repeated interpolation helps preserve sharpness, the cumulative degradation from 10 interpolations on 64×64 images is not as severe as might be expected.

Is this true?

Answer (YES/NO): YES